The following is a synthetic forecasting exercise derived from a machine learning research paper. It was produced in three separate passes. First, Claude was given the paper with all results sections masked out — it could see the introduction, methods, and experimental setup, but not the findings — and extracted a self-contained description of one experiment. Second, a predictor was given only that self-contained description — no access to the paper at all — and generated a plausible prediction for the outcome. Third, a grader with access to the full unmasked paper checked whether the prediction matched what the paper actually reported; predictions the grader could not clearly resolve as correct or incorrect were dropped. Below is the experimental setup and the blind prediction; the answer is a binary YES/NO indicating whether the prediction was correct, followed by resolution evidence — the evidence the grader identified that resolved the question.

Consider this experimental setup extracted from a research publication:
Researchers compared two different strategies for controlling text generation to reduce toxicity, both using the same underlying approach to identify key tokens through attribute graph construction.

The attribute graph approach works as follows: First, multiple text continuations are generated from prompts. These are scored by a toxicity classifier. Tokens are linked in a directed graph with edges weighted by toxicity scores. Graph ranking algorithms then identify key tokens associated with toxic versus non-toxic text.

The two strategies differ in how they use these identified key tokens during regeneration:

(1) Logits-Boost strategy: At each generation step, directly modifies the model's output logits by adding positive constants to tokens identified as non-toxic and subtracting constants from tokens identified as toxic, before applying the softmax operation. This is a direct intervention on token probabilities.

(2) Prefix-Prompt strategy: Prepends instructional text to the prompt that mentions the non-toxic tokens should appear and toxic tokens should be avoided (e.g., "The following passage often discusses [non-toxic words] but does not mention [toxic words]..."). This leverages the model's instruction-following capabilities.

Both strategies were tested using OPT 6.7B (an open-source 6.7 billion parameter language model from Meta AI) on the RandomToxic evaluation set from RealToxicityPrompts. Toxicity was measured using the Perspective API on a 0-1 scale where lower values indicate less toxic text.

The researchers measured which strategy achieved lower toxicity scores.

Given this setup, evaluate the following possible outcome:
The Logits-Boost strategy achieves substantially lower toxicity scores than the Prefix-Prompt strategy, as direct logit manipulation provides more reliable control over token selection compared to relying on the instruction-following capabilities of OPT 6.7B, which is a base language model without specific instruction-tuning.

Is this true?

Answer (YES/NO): YES